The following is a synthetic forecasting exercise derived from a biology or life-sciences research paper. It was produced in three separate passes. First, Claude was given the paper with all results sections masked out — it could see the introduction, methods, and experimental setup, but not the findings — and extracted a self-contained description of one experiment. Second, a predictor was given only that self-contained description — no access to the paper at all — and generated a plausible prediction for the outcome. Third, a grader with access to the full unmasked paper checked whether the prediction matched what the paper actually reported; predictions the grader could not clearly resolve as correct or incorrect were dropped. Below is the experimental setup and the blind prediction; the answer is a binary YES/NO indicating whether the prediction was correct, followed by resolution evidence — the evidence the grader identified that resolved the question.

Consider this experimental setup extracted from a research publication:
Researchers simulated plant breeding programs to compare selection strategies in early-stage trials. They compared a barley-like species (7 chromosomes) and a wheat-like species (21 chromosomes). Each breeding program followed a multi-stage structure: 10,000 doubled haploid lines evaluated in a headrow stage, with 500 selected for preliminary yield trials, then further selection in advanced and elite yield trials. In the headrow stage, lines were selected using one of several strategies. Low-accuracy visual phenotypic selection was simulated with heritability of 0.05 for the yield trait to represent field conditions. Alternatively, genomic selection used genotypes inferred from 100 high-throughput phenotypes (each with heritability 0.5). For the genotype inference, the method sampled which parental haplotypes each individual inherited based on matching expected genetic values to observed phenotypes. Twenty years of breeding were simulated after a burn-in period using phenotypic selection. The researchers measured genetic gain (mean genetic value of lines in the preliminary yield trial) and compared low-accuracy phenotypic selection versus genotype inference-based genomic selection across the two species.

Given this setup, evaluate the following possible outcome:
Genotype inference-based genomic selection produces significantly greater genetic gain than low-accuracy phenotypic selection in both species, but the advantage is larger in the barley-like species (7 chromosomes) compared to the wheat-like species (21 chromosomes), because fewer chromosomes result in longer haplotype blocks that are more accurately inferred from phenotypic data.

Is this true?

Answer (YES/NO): NO